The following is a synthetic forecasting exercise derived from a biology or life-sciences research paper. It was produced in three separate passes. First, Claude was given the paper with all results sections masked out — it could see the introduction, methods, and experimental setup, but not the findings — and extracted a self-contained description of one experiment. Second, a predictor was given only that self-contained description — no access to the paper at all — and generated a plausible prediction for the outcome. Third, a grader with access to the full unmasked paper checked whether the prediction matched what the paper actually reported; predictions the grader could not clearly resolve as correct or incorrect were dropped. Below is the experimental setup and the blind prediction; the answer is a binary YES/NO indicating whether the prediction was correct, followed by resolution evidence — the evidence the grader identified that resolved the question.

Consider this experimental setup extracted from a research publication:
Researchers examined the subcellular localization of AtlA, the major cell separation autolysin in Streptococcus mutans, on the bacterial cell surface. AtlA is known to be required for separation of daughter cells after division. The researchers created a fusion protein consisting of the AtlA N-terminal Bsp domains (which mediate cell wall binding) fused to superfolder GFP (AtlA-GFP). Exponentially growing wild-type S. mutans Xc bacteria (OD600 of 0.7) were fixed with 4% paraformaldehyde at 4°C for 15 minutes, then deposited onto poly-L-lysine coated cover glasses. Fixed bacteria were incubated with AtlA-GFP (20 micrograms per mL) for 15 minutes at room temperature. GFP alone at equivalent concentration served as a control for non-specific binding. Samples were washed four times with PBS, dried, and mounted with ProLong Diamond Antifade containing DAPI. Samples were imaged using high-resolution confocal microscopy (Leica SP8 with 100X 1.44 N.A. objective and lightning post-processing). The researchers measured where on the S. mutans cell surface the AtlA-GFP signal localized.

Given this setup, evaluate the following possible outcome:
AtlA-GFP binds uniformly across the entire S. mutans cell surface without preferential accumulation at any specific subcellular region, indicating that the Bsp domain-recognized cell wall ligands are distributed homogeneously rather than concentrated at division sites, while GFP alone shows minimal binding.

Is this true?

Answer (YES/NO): NO